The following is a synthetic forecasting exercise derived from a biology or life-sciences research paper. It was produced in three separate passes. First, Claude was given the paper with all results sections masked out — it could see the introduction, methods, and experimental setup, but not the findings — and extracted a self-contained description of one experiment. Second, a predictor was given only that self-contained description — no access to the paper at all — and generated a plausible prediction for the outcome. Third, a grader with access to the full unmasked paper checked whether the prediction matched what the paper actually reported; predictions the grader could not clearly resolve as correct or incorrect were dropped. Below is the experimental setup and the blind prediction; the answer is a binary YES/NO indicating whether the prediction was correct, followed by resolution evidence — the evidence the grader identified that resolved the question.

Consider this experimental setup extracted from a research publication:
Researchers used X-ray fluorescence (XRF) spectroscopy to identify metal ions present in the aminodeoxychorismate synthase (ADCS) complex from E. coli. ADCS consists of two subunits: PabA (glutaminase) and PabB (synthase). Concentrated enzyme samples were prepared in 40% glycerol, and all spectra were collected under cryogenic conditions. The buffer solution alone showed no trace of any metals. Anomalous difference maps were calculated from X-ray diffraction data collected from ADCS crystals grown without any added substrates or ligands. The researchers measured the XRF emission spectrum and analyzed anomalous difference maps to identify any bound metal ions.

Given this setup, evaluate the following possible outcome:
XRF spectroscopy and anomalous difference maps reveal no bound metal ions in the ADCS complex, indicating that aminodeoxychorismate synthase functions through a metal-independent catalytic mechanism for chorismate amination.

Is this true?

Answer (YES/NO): NO